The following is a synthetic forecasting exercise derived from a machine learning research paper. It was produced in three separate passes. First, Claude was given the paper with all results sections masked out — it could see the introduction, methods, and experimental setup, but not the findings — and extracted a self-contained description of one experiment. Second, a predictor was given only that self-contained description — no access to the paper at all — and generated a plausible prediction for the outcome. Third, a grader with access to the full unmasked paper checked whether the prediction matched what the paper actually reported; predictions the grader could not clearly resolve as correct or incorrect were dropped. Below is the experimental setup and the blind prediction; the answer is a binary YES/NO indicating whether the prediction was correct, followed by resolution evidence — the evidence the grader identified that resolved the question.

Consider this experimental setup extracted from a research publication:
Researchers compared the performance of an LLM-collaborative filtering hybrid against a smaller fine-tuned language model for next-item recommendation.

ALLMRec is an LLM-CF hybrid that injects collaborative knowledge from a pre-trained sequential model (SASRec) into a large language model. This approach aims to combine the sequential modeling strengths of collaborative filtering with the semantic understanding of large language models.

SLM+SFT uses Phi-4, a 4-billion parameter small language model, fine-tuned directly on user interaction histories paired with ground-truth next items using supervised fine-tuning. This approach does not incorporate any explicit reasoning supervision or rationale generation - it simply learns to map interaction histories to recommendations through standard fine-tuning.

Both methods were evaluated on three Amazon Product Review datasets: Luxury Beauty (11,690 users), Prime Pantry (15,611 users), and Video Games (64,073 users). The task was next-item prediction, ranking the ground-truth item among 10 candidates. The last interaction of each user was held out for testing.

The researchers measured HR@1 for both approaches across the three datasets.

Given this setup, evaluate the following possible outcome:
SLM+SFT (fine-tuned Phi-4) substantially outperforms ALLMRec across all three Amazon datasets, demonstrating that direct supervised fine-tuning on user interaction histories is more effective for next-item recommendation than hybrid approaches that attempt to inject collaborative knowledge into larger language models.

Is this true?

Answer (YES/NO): NO